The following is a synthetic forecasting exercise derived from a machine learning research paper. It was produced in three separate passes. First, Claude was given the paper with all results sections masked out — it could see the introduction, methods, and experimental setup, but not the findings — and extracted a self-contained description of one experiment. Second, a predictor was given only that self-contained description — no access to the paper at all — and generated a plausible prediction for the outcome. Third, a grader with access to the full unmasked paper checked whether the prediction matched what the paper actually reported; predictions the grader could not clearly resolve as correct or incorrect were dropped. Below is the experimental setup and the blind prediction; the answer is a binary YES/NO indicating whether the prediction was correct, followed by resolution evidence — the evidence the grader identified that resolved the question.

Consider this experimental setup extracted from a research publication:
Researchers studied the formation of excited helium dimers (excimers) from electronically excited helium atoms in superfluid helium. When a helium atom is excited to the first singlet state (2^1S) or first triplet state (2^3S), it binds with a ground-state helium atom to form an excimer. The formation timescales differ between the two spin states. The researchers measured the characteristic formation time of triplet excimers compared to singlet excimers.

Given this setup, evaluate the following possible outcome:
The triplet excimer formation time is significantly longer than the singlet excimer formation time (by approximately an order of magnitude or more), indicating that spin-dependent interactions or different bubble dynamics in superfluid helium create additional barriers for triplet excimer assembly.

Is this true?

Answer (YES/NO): YES